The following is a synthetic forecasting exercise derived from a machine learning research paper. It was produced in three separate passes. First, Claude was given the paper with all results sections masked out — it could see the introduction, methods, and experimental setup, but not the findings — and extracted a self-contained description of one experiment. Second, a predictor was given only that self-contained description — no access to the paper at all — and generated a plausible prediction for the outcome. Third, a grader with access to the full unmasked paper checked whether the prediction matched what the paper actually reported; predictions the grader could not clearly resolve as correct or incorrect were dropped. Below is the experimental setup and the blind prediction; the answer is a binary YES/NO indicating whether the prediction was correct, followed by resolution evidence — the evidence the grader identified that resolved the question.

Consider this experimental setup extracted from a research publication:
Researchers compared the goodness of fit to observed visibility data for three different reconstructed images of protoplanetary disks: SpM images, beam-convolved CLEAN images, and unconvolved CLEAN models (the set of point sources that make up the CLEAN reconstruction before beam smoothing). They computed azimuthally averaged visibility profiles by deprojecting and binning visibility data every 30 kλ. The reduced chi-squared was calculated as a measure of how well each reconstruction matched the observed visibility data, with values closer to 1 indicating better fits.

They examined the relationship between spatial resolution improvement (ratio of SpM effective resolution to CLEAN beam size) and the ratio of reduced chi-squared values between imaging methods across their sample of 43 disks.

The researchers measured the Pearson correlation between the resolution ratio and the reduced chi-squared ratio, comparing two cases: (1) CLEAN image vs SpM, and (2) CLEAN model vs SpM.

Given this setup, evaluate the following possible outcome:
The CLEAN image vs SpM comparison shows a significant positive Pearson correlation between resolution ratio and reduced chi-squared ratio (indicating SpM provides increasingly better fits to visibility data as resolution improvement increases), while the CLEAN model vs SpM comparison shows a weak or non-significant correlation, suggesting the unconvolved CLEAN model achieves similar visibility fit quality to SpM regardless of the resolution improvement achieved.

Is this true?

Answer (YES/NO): NO